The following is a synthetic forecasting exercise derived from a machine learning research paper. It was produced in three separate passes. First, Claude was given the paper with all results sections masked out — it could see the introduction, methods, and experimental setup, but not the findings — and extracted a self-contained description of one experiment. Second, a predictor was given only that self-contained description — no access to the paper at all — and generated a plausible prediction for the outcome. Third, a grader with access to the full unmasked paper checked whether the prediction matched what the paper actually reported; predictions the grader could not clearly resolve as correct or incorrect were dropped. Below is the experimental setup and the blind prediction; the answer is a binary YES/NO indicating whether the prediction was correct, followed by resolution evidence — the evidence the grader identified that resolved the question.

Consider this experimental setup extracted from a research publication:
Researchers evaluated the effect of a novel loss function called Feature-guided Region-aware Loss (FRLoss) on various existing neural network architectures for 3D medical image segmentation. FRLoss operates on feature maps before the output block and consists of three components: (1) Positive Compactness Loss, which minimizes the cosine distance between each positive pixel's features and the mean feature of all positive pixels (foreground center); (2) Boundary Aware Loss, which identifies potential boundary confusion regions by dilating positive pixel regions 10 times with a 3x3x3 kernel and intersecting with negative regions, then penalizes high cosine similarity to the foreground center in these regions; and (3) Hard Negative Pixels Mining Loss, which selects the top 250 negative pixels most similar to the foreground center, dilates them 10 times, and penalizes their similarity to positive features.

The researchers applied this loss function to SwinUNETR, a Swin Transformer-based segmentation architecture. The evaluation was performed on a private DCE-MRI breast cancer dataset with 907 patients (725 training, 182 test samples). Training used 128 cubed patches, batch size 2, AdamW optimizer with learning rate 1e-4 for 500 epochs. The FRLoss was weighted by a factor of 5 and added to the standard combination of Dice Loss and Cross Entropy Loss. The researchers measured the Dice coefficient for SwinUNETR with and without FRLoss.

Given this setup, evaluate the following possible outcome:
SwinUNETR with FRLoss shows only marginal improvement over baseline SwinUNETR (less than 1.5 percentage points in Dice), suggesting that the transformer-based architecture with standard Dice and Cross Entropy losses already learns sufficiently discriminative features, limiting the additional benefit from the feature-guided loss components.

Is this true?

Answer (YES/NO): YES